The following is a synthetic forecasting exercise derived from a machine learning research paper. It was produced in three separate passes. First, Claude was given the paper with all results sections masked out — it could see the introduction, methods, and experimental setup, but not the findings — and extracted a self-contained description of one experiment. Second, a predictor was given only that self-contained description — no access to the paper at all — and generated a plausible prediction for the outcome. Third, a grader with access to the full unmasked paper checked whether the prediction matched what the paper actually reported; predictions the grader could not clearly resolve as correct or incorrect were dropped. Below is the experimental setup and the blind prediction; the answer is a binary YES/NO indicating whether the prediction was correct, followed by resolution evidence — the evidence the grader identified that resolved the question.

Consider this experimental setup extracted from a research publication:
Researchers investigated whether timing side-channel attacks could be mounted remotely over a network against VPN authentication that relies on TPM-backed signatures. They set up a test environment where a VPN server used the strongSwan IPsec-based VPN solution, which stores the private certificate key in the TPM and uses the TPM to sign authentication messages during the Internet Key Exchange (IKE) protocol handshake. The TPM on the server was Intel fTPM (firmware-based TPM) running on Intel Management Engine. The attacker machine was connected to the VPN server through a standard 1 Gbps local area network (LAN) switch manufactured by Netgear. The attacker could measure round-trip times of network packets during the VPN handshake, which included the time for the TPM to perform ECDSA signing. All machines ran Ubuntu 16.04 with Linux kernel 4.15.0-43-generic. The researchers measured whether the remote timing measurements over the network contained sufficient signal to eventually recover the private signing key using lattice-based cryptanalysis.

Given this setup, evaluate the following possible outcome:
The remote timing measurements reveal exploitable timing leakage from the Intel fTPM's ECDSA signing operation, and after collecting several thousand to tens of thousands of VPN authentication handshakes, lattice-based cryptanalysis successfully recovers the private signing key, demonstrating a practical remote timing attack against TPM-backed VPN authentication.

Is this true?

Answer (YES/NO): YES